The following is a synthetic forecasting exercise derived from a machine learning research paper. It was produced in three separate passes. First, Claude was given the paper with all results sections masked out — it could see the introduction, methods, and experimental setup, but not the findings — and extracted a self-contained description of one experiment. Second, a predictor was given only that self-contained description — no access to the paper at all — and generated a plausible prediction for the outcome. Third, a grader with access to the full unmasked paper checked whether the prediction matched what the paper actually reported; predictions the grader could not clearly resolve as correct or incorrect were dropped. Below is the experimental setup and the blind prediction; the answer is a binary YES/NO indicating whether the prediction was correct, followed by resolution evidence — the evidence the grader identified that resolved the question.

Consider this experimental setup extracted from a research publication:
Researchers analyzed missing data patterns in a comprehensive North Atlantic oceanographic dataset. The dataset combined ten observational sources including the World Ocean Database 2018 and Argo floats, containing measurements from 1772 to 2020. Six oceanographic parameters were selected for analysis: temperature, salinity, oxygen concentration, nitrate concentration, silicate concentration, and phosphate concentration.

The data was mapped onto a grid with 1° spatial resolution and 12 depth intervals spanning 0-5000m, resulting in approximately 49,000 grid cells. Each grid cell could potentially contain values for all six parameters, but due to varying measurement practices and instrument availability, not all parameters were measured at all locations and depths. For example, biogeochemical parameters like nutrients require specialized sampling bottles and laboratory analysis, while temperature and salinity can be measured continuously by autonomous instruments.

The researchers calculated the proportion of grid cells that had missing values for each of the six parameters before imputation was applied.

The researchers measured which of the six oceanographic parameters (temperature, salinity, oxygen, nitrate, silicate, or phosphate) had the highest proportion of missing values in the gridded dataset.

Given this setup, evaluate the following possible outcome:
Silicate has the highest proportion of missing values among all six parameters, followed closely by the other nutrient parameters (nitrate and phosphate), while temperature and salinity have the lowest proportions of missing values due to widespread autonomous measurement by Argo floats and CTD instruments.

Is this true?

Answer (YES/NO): NO